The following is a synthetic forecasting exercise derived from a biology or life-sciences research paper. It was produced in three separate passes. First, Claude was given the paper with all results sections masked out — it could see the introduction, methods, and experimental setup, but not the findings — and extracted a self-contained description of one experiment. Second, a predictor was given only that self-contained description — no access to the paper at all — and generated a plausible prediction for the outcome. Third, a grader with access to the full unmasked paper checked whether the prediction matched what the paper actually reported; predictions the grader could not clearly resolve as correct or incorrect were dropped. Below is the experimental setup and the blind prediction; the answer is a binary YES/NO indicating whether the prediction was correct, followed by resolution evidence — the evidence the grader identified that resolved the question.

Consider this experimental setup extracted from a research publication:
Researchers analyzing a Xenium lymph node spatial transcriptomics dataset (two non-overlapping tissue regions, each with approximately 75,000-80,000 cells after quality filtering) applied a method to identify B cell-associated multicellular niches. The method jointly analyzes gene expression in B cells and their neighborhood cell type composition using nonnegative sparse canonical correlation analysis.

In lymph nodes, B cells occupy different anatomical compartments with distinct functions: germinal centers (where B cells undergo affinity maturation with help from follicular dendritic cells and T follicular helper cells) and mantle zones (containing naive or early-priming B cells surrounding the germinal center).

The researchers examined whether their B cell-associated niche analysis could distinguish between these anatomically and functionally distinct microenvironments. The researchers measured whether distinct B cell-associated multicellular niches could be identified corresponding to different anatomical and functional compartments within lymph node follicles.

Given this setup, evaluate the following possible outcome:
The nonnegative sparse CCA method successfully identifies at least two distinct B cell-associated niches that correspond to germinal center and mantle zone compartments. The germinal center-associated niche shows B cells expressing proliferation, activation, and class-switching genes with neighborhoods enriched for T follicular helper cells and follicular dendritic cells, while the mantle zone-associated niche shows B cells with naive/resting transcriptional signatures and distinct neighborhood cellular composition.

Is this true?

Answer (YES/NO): YES